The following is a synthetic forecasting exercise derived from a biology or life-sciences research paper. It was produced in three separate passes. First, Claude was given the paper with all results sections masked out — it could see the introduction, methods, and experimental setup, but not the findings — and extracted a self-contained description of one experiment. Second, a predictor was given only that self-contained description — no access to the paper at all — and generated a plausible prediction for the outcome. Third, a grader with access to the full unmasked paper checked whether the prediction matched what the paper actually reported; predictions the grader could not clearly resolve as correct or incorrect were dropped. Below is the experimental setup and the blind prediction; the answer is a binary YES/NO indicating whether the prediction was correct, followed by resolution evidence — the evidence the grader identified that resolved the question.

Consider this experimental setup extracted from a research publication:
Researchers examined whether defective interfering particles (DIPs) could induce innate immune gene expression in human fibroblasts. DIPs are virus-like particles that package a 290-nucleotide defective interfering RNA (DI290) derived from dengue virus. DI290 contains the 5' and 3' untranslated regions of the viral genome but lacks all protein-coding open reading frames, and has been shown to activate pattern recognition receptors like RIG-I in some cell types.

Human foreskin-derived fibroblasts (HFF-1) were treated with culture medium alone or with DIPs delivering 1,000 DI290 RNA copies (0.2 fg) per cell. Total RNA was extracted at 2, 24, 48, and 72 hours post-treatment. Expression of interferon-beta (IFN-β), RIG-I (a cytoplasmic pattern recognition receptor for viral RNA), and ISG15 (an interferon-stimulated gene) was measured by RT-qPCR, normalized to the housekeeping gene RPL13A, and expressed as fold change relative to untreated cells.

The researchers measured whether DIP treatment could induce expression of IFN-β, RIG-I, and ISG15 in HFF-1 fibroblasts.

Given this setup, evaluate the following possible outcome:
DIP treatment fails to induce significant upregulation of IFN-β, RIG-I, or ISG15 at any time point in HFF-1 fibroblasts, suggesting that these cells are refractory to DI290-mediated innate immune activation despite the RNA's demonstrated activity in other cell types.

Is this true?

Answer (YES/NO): NO